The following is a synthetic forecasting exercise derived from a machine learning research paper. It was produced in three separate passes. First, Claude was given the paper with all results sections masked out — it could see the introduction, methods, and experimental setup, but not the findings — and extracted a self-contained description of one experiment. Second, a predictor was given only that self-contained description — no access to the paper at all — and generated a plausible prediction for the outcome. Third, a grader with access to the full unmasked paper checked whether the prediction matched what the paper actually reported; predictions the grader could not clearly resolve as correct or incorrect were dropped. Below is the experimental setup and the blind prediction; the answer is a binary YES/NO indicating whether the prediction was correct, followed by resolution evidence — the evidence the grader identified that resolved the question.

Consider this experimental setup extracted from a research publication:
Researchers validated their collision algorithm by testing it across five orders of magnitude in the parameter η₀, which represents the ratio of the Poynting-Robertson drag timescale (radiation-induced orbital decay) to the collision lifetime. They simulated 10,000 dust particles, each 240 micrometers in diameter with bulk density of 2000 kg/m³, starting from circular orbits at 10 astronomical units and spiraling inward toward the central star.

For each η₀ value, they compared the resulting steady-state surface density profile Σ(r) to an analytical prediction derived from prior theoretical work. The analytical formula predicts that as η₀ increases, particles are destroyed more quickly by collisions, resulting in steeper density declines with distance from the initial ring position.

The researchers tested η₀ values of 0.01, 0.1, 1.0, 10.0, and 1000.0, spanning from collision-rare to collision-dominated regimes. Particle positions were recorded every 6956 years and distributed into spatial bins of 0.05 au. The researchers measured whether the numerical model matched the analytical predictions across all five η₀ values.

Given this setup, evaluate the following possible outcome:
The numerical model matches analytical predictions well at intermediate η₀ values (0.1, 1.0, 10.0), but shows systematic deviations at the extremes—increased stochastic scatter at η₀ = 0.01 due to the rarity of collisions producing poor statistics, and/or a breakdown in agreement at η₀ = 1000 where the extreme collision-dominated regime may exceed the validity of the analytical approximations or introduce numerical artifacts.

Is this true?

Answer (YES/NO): NO